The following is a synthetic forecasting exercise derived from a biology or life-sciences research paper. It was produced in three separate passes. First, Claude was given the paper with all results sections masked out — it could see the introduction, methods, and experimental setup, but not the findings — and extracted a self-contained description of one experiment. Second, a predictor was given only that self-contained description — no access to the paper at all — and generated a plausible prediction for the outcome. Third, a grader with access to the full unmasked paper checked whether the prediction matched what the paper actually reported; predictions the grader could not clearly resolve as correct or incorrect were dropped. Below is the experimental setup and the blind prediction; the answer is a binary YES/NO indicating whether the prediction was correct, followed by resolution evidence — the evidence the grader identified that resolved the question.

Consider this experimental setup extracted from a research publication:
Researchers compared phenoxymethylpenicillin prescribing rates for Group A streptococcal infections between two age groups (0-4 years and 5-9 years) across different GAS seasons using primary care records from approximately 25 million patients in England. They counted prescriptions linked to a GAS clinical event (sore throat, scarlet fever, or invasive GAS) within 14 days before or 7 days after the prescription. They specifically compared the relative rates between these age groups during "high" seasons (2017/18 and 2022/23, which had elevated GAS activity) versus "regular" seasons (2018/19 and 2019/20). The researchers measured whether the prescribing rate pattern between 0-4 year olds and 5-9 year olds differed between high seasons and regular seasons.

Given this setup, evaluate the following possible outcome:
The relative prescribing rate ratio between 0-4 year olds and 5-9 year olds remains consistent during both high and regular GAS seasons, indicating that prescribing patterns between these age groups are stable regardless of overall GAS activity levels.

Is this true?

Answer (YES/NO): NO